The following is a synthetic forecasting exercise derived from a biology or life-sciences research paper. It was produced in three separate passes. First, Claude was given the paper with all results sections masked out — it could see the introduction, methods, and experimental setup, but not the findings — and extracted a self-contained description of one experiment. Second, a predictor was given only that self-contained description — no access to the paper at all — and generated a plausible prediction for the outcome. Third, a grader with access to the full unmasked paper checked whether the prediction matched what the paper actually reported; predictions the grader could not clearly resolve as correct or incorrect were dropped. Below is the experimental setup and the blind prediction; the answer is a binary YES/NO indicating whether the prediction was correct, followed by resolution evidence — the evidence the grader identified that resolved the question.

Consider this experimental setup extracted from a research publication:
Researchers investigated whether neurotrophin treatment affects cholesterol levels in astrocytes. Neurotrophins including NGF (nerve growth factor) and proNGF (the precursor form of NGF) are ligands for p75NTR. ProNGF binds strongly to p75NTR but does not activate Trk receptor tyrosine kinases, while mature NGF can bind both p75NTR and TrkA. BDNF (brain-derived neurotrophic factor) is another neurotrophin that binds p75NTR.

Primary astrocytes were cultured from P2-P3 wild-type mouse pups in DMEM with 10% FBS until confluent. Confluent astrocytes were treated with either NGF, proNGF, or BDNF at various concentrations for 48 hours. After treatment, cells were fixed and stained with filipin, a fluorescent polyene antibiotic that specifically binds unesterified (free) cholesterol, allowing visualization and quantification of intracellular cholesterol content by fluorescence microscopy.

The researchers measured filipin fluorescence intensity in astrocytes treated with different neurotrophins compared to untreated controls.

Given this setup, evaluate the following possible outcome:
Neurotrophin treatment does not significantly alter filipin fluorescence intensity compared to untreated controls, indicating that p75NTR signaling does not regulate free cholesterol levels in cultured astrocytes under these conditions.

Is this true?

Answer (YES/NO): NO